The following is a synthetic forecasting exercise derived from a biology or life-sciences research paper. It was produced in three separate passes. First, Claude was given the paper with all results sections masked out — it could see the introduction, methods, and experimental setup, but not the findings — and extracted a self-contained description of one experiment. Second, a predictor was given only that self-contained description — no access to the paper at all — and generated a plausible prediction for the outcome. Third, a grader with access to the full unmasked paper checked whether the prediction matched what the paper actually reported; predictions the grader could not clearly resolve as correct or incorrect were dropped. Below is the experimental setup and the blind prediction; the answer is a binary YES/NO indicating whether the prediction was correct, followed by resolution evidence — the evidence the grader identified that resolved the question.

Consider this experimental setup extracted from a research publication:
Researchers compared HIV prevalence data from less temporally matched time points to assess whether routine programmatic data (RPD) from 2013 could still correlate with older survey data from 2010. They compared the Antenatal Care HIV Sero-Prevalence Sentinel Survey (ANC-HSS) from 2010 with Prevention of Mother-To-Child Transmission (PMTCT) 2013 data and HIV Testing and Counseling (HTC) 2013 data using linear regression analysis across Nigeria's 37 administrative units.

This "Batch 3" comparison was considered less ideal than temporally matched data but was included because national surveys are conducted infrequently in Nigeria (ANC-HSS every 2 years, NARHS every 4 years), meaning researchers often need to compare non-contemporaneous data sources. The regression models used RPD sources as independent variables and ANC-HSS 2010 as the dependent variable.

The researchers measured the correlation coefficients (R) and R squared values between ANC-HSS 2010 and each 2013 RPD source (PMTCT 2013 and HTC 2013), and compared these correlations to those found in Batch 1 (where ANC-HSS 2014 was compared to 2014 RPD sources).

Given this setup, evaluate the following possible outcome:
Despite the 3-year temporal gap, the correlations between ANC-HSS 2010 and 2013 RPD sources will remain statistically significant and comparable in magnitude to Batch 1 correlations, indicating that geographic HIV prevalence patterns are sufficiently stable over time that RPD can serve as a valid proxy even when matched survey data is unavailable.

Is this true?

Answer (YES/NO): YES